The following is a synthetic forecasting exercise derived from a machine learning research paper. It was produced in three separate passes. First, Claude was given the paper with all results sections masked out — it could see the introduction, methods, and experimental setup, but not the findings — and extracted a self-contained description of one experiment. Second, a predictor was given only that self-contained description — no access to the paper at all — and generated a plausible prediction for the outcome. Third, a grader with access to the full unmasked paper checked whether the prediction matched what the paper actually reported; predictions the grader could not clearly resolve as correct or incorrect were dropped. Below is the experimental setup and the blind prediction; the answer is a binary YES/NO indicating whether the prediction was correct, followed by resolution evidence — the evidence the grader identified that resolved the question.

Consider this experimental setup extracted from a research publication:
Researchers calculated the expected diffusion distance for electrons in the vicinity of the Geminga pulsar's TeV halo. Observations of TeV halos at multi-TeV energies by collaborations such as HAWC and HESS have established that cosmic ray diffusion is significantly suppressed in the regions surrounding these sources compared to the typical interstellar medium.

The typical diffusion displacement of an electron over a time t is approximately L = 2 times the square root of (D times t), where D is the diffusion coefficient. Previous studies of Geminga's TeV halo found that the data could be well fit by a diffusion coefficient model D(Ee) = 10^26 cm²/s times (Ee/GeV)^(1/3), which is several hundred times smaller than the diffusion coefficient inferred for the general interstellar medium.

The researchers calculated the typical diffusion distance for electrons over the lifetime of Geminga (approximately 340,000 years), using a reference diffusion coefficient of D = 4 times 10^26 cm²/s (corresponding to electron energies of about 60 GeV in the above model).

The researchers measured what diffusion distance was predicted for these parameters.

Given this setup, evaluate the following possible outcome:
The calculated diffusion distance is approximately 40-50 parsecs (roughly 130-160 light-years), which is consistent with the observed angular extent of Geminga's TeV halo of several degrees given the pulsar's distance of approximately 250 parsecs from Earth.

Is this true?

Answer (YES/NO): YES